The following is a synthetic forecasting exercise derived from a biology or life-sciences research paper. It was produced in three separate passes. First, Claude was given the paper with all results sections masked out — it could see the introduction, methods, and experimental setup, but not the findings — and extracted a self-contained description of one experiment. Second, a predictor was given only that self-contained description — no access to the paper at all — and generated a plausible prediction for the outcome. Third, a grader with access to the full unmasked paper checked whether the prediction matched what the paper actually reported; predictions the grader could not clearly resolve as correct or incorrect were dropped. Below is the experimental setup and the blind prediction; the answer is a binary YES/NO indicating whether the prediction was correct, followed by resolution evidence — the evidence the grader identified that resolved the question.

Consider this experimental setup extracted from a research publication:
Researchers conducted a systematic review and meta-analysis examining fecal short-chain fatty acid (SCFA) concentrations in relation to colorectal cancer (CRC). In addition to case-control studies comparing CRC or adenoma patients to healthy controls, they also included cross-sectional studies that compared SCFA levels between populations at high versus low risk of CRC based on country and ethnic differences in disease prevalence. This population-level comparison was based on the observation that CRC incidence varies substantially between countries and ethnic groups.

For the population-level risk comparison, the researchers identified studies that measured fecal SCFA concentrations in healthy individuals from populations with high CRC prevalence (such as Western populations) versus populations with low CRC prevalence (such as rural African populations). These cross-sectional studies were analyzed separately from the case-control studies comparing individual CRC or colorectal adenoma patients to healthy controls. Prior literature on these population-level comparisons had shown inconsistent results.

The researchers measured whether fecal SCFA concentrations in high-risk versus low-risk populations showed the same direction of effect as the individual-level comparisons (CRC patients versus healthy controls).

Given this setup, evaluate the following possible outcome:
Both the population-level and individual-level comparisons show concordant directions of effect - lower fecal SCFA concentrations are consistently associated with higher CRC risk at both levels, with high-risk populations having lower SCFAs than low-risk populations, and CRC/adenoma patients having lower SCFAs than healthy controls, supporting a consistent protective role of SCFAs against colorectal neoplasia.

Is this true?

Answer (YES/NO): YES